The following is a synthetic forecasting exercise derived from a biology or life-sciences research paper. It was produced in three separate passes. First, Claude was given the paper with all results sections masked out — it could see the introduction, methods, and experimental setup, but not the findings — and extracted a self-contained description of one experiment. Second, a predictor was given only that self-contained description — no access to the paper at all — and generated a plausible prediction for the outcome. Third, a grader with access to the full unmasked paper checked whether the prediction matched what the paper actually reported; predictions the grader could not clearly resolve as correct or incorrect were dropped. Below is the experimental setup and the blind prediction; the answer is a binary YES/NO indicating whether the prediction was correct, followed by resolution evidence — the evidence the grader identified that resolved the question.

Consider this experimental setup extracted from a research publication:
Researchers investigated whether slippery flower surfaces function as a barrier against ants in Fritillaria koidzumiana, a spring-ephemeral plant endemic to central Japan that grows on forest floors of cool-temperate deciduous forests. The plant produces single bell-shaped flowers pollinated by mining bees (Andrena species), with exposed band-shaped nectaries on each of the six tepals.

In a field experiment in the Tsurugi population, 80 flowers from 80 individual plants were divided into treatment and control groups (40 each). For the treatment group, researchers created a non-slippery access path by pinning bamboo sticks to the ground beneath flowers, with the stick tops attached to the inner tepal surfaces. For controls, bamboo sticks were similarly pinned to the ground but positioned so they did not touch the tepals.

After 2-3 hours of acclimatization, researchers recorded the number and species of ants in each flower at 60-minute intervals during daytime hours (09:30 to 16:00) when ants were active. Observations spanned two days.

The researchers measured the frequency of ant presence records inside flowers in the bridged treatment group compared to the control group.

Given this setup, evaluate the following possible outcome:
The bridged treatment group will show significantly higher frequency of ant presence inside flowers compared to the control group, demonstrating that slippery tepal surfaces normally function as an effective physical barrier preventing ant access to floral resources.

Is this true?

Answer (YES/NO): YES